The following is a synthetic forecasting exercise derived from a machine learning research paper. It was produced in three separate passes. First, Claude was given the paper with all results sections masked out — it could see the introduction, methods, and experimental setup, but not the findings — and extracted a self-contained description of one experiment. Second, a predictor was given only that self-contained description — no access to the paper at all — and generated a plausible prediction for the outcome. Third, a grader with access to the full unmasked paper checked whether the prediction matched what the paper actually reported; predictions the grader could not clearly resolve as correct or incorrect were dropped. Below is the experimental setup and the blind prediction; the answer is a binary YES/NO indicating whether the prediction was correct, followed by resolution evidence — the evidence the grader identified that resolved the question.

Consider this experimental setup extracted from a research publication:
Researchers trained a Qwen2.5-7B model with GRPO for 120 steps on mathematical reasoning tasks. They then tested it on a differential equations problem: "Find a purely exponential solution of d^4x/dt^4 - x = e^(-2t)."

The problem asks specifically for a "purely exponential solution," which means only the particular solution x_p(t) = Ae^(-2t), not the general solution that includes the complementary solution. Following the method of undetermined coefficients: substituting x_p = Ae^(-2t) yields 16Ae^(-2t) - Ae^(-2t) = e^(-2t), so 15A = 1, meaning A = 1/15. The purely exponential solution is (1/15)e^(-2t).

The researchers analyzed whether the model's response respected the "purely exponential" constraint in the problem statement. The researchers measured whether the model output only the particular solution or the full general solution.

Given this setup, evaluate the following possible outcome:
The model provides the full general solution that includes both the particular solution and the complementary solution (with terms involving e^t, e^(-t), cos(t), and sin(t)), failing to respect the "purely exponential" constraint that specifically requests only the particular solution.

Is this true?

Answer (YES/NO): YES